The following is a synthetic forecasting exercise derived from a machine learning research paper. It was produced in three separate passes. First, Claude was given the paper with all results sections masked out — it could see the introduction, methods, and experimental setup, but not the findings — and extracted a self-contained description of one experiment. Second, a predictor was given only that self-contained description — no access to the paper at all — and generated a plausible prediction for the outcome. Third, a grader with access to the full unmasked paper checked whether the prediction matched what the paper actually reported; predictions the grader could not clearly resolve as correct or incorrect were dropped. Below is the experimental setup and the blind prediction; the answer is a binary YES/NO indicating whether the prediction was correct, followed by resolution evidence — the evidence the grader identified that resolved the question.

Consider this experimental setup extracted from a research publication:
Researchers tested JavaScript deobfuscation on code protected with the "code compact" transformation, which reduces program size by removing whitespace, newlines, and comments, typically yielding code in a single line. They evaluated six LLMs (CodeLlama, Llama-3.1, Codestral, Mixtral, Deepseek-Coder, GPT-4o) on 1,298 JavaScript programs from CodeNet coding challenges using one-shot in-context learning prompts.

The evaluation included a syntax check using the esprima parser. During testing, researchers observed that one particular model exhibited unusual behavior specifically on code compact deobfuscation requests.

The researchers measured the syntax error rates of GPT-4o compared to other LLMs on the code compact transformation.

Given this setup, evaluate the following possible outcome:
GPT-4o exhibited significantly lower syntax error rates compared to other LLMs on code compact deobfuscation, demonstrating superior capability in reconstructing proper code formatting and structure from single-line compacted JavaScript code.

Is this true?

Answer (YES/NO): NO